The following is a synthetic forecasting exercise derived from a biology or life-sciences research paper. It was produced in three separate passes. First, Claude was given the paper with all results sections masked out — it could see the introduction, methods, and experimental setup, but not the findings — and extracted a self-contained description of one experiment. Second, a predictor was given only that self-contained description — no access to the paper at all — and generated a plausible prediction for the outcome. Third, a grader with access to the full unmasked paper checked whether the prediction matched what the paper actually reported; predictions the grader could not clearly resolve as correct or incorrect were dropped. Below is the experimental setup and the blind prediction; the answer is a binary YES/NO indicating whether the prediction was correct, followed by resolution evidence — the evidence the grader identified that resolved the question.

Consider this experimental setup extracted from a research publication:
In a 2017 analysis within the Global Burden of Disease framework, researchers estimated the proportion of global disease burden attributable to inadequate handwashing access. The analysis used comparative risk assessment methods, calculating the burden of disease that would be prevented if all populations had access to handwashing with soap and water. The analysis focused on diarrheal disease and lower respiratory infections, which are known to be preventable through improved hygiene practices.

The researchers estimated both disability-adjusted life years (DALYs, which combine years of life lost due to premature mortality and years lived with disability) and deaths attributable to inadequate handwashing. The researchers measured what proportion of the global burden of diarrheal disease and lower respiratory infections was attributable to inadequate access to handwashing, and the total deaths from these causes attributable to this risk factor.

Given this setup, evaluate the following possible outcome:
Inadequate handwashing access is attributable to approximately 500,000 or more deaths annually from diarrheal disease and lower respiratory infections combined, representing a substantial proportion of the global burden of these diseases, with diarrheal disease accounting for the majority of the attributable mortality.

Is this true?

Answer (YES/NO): YES